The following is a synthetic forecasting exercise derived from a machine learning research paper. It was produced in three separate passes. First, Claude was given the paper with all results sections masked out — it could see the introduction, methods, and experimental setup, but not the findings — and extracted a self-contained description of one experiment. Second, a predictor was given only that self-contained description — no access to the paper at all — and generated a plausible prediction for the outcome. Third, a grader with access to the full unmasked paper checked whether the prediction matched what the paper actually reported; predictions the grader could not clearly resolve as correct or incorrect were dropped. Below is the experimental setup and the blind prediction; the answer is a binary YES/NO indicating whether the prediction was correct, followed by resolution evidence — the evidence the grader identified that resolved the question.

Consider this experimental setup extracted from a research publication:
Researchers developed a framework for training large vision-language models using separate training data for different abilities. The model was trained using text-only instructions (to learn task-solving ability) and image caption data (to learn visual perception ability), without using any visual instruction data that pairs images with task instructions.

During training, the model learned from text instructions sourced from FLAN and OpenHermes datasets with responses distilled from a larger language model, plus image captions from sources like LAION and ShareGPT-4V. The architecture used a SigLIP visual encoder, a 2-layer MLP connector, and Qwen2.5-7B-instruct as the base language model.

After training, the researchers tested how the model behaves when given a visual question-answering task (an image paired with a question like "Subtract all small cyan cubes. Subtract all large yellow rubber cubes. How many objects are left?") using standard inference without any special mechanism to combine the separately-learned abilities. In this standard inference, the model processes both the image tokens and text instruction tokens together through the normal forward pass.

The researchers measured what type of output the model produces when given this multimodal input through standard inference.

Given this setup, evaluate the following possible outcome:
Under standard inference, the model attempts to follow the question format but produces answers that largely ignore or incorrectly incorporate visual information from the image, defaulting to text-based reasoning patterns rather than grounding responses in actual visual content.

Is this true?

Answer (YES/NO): NO